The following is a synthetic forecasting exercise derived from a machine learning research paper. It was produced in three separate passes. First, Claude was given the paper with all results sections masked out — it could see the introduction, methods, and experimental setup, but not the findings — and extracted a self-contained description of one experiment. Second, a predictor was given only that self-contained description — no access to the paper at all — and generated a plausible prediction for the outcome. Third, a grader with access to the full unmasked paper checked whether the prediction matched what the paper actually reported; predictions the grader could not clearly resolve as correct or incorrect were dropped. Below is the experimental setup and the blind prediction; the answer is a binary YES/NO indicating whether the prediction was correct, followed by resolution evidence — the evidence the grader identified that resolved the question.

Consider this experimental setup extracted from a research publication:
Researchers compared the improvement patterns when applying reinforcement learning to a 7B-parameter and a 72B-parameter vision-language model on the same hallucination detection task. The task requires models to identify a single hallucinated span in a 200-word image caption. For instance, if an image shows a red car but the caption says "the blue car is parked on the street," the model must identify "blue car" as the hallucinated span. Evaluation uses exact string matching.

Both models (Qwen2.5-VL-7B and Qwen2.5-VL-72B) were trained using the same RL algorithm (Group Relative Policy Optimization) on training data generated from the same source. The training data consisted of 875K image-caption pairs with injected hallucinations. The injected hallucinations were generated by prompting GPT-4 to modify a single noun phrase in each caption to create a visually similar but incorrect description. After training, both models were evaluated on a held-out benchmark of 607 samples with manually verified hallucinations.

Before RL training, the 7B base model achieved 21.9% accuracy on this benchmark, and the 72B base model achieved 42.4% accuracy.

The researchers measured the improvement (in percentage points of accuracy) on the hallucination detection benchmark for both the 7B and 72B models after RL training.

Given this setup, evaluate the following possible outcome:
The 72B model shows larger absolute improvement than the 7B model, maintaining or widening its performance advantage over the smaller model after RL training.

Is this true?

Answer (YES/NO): NO